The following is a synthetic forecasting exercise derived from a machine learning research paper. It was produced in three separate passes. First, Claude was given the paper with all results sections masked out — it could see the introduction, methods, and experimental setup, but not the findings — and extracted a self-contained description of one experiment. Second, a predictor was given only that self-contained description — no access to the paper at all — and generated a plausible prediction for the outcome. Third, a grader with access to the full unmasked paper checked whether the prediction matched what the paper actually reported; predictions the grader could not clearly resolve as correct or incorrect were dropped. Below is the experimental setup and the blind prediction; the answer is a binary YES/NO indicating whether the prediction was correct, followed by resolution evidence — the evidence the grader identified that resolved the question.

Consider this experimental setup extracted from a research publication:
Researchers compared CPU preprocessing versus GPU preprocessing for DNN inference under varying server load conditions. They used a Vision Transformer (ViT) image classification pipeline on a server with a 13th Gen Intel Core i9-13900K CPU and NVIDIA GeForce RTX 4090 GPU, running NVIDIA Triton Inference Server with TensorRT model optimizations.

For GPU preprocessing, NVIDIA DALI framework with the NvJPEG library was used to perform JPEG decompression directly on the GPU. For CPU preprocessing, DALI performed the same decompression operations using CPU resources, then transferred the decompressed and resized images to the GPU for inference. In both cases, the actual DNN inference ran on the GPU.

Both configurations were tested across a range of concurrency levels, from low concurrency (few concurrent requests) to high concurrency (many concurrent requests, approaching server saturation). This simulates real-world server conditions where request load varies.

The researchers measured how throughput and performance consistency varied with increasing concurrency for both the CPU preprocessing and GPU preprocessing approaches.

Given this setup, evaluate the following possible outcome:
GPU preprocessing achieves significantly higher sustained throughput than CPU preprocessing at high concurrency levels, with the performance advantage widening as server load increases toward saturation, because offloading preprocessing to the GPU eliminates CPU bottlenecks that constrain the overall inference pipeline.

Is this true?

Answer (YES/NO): NO